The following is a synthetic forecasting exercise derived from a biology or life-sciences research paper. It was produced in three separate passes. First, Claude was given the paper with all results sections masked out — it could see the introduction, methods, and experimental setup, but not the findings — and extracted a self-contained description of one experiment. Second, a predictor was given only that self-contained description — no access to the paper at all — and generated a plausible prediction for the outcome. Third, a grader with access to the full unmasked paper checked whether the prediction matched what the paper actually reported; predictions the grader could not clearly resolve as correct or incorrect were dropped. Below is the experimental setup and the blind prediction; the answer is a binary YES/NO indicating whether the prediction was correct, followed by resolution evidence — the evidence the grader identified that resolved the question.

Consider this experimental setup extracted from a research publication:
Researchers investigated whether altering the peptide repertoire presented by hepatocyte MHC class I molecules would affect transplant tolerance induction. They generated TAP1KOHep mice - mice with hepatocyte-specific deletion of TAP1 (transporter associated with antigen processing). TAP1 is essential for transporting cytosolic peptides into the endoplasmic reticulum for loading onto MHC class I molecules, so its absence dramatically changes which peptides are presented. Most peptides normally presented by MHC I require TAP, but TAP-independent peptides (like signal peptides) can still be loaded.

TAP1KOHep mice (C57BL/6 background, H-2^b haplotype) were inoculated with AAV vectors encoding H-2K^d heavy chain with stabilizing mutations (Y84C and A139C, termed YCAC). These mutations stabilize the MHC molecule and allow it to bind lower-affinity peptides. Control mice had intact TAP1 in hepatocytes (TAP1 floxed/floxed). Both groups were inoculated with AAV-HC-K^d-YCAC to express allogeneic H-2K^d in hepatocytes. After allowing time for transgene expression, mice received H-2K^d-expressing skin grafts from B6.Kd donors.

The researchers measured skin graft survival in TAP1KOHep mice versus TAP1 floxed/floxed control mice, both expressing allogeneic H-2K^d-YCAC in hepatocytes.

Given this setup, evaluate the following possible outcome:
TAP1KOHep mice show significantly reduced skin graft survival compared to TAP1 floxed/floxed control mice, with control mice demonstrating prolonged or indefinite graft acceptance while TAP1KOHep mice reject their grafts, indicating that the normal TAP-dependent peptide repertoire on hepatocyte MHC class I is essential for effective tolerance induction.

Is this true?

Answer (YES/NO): YES